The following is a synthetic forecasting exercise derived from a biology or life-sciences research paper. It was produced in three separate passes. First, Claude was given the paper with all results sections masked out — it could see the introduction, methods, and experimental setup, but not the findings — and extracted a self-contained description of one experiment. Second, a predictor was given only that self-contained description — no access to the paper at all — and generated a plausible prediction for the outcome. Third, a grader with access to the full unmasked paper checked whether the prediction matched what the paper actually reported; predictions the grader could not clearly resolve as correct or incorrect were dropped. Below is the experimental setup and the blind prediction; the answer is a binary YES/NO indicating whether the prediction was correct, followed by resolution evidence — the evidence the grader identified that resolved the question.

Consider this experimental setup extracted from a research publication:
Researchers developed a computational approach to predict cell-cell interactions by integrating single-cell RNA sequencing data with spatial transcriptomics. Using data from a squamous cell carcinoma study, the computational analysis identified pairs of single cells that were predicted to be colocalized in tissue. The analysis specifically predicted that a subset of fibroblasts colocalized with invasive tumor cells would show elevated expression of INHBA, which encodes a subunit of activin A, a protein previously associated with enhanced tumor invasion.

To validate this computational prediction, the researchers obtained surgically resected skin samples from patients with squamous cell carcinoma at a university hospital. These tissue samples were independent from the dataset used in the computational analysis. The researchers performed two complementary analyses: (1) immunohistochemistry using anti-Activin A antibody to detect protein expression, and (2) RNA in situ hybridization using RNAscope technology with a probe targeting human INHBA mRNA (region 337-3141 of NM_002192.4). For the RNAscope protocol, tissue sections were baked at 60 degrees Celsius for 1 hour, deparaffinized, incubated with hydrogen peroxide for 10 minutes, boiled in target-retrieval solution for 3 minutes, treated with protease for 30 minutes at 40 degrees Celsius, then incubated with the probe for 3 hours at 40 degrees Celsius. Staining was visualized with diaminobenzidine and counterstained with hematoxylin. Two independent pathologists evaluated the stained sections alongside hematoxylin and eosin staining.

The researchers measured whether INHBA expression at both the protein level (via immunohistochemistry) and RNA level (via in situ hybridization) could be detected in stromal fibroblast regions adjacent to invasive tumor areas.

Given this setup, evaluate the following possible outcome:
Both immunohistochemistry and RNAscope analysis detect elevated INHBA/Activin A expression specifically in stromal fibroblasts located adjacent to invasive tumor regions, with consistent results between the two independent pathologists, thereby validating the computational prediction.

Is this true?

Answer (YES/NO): NO